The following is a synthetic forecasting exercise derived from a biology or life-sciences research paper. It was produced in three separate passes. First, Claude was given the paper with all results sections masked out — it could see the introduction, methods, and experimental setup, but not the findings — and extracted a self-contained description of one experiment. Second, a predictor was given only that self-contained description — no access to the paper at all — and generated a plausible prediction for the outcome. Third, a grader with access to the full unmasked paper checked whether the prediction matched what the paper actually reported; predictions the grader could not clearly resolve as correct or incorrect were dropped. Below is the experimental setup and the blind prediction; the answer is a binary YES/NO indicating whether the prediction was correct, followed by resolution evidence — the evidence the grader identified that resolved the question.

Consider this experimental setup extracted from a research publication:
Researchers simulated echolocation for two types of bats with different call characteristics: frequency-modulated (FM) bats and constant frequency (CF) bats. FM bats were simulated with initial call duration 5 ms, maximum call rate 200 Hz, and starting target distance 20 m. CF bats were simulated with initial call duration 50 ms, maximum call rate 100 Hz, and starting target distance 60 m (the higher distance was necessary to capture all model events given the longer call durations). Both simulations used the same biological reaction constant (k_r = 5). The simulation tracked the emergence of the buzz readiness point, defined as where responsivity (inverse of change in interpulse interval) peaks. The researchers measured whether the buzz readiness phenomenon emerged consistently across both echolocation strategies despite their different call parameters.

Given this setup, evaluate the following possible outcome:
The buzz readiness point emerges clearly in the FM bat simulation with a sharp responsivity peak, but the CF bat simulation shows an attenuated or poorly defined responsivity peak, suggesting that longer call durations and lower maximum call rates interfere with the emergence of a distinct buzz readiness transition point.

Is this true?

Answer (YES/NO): NO